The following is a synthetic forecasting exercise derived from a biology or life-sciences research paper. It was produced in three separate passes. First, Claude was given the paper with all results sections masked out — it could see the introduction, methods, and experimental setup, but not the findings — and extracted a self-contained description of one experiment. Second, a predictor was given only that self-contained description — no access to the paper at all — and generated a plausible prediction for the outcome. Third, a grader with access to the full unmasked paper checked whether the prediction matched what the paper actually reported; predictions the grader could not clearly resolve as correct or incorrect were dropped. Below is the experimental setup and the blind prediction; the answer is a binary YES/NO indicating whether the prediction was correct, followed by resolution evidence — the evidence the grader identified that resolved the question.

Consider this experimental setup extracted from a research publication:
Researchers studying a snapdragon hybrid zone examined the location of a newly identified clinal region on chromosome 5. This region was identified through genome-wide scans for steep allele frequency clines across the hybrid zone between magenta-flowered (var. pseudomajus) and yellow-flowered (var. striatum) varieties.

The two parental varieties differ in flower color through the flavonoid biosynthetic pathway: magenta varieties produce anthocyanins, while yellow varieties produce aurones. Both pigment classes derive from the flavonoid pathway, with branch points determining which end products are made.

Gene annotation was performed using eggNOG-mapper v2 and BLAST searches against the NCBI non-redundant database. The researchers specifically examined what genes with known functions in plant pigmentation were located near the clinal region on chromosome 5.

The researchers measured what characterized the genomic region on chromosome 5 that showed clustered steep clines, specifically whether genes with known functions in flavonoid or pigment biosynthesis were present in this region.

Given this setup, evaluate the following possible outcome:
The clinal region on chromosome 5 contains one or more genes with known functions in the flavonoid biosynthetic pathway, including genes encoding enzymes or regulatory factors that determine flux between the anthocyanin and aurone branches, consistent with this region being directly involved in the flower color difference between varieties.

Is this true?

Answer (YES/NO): YES